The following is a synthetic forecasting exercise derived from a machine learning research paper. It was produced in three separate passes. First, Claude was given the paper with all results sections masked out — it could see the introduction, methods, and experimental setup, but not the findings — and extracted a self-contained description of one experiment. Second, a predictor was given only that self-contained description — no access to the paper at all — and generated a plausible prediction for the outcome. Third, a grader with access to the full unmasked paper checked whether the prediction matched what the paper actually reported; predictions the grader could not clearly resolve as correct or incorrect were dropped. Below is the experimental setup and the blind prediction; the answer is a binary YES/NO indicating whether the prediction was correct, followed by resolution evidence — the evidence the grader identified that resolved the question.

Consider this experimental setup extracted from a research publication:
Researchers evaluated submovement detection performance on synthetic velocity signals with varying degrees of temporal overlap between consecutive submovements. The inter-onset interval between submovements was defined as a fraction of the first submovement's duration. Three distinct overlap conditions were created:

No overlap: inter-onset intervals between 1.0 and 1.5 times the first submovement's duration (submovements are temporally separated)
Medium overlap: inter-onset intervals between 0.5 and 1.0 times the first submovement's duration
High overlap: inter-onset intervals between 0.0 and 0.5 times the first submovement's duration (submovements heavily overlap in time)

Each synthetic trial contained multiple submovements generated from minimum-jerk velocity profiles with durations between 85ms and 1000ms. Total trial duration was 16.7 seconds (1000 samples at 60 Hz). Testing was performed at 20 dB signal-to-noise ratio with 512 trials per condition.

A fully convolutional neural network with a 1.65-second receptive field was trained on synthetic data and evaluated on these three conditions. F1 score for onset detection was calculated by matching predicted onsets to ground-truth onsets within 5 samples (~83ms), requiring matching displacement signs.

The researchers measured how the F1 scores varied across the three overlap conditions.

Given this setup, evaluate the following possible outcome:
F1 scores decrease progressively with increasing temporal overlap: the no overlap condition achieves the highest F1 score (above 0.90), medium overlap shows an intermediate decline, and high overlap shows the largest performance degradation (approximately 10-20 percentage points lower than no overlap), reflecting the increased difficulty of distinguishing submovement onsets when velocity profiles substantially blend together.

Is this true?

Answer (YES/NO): NO